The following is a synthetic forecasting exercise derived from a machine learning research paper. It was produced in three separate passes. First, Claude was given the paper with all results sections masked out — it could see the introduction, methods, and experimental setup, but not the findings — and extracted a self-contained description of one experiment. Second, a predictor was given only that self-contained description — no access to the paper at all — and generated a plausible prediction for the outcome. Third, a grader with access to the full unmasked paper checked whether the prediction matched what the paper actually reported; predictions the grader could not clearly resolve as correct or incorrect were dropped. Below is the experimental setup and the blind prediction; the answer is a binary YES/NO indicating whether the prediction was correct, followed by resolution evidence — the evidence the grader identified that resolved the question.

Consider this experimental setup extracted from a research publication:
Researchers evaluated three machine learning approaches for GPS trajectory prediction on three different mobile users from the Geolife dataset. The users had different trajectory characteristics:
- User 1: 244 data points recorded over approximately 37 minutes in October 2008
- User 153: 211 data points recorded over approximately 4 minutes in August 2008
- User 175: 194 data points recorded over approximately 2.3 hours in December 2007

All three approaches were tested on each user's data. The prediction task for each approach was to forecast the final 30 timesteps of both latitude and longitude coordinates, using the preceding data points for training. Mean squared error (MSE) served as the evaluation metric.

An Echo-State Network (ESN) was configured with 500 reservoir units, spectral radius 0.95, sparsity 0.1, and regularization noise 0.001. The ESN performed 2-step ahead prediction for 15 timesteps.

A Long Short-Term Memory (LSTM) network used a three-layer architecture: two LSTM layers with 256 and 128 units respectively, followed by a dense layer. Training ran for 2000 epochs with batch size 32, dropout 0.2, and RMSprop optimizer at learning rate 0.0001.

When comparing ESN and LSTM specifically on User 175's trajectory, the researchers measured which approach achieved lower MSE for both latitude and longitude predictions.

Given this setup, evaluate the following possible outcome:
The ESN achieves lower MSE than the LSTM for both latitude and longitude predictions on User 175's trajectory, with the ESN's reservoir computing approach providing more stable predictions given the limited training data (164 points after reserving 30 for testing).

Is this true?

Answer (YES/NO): NO